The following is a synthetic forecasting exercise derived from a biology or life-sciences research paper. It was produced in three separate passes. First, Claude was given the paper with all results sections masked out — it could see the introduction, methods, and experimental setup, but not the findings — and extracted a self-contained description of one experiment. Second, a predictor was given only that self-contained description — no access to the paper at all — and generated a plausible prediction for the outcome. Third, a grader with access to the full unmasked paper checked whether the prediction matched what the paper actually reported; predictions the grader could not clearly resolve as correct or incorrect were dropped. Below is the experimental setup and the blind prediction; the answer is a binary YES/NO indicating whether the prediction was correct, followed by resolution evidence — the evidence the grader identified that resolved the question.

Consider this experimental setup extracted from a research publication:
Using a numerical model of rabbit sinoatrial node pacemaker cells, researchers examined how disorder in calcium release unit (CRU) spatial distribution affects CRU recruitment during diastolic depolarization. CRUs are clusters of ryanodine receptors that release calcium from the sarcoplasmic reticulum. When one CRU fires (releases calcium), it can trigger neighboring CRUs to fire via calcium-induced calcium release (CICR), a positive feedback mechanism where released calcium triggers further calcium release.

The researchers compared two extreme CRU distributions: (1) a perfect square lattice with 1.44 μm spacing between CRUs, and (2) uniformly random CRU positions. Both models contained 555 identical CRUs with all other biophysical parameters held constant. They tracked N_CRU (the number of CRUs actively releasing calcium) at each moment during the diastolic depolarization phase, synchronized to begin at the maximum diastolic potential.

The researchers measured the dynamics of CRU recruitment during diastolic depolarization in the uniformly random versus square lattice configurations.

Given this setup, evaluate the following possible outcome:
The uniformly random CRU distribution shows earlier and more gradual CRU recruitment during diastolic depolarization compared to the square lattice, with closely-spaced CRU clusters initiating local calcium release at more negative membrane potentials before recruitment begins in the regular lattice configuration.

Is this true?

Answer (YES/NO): NO